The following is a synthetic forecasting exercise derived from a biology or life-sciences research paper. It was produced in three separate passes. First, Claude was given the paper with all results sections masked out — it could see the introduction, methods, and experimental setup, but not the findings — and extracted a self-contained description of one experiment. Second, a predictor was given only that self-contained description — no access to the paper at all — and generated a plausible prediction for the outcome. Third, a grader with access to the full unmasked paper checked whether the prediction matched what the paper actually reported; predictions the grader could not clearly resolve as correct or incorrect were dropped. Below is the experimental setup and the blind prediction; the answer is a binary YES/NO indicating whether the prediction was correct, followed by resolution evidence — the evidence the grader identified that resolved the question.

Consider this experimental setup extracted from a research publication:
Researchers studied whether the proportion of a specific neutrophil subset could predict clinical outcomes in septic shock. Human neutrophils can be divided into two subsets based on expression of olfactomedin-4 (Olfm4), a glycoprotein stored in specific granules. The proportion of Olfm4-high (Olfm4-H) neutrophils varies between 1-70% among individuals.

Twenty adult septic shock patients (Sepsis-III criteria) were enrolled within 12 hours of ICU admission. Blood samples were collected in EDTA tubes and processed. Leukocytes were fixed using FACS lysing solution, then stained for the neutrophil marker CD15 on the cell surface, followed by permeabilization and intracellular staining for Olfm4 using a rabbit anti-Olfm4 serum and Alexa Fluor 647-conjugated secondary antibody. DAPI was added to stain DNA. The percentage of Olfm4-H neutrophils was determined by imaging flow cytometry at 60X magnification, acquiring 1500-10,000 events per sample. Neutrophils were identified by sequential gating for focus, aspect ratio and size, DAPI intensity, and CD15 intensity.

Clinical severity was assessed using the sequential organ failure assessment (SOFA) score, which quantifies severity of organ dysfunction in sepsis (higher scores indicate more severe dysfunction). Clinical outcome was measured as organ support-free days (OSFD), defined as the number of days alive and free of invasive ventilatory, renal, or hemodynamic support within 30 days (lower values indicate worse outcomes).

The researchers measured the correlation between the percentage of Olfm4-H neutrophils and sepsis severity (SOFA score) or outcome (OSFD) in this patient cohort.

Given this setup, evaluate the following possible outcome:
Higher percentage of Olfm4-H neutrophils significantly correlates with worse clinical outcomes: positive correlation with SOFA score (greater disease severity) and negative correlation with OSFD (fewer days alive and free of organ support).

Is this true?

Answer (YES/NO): NO